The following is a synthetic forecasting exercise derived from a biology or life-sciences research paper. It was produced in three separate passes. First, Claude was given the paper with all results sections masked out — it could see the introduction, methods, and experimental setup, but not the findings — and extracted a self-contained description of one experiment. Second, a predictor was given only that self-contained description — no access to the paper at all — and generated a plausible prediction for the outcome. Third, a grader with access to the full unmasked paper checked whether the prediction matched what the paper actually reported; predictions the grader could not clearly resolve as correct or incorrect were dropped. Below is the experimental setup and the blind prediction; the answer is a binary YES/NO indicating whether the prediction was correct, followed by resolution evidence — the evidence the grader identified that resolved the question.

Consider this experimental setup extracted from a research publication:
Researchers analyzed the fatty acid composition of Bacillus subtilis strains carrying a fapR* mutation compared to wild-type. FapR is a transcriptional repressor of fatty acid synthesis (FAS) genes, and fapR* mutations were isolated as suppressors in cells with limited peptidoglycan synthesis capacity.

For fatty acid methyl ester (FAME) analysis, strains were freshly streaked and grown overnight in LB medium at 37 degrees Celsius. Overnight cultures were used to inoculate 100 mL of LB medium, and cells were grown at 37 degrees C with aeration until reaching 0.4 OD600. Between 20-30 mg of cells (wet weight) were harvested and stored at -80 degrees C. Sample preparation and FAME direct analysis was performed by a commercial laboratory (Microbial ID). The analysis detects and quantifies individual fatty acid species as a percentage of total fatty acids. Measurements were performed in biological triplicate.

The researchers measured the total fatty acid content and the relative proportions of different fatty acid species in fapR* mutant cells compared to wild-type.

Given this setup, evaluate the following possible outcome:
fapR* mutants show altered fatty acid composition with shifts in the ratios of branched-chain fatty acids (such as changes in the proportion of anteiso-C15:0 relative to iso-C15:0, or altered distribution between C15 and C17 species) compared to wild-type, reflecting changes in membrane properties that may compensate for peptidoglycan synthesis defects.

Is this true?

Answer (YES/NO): YES